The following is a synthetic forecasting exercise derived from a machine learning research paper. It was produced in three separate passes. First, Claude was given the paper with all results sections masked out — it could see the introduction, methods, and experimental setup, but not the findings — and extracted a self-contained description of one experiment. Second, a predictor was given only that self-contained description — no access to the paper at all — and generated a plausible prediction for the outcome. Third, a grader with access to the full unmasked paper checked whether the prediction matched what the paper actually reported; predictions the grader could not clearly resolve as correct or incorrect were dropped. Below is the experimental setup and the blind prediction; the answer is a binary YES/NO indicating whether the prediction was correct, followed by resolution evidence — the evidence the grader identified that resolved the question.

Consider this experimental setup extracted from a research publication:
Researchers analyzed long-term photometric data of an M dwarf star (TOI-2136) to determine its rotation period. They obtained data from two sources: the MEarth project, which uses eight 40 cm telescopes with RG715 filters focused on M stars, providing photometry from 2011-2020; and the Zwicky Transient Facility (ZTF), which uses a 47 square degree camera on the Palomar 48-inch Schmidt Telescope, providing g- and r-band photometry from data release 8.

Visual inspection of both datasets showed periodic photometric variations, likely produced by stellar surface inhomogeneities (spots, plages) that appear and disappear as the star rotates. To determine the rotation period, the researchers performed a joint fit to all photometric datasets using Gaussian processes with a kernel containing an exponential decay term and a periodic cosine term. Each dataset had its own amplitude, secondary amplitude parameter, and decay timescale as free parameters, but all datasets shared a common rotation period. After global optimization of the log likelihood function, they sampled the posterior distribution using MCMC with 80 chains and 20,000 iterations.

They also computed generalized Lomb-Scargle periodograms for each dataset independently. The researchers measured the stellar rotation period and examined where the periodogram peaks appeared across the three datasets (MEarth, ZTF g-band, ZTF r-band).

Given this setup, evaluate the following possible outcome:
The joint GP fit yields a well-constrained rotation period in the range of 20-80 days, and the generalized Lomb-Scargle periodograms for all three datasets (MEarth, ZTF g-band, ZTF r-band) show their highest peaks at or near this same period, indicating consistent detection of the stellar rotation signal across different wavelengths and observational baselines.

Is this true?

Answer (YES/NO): NO